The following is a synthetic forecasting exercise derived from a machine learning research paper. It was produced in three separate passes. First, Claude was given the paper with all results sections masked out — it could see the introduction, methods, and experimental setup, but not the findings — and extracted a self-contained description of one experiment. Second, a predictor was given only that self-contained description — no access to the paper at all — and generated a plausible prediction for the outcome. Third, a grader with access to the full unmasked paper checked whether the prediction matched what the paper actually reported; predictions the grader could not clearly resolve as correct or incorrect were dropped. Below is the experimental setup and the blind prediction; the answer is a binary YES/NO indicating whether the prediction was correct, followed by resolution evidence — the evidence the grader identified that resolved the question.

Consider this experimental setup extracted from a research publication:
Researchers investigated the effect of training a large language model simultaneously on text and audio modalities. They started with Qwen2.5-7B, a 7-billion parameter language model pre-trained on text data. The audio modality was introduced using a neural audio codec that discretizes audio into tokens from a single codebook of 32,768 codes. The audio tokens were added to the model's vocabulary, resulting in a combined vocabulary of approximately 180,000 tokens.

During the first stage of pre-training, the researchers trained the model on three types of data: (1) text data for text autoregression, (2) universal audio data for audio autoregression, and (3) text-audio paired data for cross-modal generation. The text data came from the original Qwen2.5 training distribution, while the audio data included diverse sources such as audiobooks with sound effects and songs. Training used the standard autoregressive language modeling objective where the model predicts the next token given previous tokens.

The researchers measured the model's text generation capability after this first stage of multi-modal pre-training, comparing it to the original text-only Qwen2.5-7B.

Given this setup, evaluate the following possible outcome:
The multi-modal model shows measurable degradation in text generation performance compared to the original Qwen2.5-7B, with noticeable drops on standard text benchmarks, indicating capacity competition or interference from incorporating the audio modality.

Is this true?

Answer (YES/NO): YES